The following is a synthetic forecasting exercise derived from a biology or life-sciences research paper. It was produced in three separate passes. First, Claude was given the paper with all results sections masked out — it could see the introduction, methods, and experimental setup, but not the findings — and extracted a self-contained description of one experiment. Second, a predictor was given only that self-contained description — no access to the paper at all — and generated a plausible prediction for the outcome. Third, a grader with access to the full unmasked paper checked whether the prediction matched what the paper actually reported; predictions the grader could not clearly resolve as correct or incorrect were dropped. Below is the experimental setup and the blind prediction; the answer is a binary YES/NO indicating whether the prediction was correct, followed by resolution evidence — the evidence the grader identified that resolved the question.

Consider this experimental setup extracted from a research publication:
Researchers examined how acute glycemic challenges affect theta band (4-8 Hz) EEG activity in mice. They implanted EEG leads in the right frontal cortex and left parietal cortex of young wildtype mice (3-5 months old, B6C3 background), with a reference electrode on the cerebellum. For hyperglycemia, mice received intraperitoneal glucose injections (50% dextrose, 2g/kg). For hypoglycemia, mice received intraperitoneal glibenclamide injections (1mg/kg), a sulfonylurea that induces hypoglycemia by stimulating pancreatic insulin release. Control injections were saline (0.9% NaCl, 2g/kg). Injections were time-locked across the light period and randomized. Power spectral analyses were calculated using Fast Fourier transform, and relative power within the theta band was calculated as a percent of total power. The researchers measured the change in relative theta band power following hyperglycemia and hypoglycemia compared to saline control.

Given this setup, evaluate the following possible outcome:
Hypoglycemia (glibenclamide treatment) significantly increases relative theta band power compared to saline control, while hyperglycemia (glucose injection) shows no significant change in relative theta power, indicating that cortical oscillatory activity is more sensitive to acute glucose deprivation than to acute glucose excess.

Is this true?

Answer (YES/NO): NO